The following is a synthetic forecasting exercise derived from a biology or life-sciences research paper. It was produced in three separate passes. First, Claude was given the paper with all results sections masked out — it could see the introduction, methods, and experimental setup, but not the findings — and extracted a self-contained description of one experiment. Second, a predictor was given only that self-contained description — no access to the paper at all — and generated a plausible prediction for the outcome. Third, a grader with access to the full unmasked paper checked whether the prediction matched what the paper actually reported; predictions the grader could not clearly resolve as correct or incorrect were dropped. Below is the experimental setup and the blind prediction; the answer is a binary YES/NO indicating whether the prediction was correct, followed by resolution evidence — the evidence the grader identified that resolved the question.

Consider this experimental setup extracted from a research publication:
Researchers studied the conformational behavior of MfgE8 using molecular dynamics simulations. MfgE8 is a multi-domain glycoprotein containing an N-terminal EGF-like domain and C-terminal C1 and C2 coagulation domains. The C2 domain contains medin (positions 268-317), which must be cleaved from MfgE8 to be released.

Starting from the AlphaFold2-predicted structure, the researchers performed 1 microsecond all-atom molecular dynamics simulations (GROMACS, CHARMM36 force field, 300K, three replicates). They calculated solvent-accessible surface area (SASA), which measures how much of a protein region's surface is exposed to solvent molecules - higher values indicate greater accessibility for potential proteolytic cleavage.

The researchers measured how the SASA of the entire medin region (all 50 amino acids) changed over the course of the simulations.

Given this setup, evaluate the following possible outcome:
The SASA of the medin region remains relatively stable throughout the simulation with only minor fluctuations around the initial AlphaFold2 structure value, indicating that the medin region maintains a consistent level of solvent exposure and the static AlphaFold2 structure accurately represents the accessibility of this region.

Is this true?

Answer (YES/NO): NO